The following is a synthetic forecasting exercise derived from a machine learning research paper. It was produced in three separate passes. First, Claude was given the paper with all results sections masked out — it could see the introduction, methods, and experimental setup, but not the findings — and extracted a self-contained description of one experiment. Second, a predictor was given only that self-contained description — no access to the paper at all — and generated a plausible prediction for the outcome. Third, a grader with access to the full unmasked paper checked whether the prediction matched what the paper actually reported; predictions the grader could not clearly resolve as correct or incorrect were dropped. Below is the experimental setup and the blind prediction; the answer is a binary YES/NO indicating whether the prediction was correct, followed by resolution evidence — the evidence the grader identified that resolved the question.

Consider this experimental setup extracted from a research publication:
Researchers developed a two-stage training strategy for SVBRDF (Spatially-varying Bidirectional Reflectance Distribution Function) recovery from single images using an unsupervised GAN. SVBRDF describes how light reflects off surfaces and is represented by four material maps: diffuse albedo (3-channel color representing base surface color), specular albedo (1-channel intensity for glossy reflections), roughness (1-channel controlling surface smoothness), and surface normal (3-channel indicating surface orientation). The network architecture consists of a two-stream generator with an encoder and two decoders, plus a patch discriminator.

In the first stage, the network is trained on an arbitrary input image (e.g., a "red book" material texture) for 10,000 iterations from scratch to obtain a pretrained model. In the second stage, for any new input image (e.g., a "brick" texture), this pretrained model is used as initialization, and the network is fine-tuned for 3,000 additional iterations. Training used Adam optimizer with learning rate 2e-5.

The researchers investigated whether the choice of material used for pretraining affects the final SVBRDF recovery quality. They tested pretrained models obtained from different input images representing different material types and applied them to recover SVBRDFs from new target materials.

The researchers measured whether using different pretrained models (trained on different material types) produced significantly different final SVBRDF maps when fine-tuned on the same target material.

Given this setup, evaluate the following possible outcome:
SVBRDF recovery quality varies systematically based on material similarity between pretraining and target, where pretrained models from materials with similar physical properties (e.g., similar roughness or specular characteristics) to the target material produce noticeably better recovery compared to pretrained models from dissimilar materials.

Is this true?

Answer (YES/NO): NO